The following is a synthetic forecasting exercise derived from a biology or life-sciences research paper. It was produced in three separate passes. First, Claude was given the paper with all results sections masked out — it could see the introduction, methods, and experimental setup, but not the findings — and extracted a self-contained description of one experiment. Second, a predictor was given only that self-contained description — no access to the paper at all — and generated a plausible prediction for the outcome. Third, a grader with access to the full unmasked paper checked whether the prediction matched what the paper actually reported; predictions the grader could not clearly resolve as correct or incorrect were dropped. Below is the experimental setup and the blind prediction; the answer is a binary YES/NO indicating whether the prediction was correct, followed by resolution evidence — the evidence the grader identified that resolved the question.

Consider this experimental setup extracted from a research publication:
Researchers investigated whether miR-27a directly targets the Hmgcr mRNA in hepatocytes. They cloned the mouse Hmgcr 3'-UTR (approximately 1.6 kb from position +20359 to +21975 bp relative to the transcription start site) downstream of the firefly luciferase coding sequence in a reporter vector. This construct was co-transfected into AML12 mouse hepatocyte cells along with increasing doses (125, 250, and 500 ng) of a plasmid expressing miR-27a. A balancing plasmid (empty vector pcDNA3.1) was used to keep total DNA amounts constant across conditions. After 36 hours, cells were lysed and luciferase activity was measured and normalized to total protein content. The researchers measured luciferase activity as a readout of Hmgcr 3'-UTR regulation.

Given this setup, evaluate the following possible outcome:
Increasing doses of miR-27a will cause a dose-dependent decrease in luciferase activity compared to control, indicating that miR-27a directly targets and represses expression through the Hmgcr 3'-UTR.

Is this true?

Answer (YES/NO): YES